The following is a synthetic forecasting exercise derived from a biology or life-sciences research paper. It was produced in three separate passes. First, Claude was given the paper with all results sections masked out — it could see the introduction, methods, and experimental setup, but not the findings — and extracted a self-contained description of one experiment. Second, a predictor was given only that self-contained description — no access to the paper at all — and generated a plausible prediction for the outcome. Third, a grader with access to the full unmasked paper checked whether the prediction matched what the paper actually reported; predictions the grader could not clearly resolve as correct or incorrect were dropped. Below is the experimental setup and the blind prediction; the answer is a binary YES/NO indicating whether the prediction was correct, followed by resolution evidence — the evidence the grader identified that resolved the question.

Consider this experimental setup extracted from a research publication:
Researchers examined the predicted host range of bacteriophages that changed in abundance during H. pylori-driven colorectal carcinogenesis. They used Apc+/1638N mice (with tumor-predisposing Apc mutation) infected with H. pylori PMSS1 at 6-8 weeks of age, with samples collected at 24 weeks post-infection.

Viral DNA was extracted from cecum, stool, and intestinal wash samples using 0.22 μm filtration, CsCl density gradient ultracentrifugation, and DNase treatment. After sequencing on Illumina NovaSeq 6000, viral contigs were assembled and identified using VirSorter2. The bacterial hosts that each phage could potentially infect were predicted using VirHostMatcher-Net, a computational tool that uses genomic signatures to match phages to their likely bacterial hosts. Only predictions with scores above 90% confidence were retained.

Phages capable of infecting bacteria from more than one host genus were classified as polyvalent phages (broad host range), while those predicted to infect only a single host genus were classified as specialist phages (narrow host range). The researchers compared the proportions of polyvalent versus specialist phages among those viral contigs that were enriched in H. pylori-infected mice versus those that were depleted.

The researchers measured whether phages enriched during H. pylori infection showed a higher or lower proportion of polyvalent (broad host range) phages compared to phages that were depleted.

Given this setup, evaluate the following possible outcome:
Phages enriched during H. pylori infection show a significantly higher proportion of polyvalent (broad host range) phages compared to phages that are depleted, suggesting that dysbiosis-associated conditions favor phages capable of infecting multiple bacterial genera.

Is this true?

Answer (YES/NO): YES